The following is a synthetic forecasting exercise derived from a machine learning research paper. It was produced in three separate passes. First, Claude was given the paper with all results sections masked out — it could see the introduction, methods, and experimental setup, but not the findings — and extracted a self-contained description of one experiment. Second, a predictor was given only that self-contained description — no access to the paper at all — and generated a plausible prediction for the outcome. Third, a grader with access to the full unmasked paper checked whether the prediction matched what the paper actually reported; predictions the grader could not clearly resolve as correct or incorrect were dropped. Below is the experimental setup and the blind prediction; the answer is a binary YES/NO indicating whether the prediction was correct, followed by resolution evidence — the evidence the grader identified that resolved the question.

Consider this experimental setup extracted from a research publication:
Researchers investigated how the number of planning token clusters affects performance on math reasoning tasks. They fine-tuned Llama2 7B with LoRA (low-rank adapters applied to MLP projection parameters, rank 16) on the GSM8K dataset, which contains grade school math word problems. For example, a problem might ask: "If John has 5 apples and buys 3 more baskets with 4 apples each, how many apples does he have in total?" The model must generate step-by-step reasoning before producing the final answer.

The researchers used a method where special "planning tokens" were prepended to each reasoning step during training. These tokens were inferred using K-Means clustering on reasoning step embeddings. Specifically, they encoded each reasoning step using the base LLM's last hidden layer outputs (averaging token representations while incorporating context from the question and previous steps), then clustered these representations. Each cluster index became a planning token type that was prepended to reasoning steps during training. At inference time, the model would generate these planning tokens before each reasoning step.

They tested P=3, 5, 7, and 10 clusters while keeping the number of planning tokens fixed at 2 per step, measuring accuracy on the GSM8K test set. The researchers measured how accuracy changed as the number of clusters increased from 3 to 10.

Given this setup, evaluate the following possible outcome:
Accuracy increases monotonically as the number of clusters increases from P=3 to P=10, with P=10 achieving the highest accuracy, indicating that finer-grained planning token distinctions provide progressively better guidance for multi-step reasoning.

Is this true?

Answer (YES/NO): NO